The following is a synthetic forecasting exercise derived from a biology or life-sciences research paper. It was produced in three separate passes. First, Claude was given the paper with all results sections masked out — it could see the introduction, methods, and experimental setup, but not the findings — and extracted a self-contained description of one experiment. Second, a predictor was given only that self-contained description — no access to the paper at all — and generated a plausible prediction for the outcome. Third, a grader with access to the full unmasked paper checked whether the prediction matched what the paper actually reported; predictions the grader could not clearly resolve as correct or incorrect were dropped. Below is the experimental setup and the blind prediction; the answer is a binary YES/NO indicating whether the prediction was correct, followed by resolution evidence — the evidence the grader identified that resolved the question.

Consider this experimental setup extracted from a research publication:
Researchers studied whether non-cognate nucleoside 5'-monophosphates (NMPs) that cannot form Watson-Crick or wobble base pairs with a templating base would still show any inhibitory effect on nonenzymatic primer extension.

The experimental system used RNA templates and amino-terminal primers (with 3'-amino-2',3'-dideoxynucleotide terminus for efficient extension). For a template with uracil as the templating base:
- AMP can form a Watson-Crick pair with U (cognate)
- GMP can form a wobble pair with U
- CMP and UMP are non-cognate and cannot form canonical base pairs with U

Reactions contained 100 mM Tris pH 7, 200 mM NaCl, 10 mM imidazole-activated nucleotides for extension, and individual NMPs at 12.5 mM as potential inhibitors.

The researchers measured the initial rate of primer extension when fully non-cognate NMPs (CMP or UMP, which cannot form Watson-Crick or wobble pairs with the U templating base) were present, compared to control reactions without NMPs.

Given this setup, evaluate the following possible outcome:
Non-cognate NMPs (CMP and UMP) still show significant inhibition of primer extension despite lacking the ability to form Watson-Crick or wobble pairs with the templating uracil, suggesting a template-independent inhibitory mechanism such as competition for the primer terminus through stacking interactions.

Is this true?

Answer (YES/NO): NO